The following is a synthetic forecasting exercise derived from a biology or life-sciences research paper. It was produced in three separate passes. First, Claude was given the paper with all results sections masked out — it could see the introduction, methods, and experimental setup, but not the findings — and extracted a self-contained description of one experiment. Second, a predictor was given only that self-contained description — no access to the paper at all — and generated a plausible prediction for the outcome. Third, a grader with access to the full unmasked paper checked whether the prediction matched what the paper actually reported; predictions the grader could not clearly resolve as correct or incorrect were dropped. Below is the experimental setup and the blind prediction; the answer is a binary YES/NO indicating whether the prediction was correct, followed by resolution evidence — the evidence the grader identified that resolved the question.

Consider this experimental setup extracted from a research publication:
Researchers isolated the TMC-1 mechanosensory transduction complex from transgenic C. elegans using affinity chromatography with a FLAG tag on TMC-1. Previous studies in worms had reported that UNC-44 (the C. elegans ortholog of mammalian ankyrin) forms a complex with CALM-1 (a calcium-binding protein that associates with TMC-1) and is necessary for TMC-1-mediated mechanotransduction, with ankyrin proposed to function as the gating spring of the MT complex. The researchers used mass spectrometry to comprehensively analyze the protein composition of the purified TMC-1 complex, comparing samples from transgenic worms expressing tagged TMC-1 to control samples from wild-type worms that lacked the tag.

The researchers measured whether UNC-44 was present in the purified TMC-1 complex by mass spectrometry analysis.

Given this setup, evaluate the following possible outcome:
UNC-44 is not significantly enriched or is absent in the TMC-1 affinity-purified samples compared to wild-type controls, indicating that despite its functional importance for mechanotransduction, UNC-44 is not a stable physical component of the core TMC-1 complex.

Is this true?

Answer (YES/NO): YES